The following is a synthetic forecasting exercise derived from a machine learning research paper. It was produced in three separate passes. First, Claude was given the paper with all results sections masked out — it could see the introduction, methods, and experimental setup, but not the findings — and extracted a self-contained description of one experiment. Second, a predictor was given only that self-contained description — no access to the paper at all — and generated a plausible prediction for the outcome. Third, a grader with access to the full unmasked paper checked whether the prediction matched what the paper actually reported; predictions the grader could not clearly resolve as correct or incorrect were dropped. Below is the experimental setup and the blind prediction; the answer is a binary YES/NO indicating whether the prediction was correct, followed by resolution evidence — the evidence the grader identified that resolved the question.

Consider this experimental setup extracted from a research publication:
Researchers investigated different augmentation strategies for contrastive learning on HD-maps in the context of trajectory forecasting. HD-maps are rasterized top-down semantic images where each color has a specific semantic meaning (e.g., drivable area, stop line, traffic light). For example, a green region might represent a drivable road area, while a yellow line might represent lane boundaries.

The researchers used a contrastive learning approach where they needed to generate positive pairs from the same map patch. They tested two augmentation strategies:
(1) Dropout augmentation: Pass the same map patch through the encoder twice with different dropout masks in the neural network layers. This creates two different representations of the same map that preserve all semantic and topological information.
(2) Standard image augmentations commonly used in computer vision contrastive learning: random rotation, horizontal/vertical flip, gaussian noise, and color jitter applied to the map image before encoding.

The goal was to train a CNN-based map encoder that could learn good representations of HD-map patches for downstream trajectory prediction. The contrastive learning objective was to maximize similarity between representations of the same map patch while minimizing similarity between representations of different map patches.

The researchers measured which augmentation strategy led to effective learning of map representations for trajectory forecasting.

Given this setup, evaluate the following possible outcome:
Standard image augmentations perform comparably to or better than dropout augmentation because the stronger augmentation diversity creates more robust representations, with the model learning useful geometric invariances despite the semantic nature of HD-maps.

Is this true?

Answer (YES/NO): NO